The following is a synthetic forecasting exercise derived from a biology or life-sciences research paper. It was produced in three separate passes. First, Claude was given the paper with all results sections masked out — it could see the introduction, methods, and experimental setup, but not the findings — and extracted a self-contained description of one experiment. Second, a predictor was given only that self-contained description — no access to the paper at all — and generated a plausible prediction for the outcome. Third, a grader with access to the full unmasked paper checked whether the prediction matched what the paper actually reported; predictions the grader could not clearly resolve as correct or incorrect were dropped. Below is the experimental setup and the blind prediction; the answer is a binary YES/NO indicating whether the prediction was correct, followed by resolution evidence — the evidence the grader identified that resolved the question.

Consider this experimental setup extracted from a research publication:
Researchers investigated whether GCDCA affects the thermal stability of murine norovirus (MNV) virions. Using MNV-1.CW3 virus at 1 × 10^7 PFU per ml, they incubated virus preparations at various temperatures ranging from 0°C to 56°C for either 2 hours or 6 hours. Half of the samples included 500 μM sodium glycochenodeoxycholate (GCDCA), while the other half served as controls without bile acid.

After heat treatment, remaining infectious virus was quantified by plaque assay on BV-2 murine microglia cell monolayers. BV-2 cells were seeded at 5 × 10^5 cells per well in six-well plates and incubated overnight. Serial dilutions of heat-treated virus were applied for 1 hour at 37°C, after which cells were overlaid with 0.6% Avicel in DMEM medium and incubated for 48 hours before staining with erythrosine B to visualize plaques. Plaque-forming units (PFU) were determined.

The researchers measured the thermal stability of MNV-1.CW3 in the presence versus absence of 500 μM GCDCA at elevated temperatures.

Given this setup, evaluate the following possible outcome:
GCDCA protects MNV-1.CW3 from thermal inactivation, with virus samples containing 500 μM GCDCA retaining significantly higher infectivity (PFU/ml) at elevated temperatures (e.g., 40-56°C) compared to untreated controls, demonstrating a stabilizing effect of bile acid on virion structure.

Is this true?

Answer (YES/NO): YES